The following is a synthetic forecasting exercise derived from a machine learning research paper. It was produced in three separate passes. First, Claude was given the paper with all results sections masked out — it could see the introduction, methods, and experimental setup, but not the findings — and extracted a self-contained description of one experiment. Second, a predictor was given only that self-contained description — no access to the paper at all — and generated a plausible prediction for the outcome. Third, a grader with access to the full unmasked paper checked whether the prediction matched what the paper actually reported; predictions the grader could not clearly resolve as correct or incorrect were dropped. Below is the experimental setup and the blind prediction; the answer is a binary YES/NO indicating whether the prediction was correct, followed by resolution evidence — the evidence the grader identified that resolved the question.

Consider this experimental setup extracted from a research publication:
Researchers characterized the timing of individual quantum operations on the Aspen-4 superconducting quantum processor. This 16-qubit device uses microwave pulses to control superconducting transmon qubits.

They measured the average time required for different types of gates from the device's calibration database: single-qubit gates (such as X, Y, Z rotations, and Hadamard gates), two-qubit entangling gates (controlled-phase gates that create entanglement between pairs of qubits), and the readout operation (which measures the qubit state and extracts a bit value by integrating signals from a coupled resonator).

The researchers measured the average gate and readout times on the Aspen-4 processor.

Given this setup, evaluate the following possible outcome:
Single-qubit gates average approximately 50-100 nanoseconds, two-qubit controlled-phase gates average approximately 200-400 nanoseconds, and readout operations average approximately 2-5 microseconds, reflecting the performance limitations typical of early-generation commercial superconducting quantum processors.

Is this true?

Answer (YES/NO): YES